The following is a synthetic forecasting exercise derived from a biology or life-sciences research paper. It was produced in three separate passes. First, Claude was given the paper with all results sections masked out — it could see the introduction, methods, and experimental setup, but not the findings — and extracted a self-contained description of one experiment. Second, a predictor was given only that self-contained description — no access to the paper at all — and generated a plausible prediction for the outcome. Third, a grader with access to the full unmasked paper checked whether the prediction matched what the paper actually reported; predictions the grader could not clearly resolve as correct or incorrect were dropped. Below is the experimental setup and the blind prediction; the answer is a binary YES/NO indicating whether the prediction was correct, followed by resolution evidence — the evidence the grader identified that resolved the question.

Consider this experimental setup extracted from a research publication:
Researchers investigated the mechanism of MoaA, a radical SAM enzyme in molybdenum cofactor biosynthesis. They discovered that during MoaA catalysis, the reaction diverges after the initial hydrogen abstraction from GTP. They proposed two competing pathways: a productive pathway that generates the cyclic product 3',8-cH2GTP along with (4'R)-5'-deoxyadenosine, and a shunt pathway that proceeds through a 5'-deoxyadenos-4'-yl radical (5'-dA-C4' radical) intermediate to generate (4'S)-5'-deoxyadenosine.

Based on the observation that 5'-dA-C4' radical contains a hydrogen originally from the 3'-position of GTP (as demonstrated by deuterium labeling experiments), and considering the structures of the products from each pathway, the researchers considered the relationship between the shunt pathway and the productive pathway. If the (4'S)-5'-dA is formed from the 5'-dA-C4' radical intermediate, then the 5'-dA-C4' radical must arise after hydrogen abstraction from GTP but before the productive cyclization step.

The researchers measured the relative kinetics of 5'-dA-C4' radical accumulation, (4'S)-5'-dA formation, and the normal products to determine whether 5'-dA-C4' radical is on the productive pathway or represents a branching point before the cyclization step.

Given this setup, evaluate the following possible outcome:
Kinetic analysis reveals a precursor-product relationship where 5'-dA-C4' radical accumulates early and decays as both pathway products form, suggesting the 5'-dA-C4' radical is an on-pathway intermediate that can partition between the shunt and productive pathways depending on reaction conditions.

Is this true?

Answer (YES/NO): NO